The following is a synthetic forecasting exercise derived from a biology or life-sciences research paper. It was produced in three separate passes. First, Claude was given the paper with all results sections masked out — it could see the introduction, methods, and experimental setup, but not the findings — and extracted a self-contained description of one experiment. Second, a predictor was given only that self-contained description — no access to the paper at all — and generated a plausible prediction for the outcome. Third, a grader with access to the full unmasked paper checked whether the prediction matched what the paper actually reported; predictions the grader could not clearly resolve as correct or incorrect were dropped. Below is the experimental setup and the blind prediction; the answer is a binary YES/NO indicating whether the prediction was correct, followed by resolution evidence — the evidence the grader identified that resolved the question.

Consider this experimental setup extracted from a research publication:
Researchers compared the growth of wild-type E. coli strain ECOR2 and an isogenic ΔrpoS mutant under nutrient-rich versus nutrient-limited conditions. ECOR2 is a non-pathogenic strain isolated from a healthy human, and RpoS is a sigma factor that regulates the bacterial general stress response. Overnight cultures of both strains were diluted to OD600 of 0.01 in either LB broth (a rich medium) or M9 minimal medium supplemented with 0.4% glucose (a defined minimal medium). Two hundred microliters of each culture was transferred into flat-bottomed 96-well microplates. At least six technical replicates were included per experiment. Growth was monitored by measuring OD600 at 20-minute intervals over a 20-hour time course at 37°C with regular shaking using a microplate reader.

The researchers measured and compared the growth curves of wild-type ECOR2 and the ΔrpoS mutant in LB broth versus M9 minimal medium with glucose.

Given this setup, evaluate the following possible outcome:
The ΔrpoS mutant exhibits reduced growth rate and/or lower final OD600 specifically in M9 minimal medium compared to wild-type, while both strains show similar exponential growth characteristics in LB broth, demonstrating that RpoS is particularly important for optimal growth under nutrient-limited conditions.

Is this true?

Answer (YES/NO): YES